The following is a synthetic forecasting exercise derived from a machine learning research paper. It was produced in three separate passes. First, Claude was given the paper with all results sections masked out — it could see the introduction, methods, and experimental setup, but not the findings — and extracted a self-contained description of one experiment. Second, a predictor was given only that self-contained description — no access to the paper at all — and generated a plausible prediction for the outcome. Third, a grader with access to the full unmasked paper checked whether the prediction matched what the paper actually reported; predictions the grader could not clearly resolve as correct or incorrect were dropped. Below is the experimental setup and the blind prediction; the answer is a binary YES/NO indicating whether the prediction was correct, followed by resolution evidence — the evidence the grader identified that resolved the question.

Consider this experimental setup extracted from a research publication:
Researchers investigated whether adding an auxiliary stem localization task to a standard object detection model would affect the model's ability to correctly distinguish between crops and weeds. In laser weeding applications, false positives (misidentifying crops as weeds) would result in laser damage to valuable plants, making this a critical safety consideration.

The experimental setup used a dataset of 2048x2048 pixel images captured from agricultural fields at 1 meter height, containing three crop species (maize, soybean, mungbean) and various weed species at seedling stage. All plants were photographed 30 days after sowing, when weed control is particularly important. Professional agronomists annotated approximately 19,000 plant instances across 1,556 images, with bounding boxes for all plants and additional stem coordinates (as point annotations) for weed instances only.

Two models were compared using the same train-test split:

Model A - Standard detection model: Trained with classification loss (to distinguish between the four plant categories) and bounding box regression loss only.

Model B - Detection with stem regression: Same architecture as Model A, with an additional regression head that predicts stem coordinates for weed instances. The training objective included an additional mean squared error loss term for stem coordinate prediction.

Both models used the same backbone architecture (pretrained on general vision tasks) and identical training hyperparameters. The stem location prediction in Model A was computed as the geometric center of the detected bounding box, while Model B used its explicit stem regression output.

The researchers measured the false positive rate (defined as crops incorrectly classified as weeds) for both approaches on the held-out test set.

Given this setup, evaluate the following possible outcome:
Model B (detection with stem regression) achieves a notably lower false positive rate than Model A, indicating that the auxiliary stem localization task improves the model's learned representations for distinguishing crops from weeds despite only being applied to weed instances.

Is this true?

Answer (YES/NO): NO